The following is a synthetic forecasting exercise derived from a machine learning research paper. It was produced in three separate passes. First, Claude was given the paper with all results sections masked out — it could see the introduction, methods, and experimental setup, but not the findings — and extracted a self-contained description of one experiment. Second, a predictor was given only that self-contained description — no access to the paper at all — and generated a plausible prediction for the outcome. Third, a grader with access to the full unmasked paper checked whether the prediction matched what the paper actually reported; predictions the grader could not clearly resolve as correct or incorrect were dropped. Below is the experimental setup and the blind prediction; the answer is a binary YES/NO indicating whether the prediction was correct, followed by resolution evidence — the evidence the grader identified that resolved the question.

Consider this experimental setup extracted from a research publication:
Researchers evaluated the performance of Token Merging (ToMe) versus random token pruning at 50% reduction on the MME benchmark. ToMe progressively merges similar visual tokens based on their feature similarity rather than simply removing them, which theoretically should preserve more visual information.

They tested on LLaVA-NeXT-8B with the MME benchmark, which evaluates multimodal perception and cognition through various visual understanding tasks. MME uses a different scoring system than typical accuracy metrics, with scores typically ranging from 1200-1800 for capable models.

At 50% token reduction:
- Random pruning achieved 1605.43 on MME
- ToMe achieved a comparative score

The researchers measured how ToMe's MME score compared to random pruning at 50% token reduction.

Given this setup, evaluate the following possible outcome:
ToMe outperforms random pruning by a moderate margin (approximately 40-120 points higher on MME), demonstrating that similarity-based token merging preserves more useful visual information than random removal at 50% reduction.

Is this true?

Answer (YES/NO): NO